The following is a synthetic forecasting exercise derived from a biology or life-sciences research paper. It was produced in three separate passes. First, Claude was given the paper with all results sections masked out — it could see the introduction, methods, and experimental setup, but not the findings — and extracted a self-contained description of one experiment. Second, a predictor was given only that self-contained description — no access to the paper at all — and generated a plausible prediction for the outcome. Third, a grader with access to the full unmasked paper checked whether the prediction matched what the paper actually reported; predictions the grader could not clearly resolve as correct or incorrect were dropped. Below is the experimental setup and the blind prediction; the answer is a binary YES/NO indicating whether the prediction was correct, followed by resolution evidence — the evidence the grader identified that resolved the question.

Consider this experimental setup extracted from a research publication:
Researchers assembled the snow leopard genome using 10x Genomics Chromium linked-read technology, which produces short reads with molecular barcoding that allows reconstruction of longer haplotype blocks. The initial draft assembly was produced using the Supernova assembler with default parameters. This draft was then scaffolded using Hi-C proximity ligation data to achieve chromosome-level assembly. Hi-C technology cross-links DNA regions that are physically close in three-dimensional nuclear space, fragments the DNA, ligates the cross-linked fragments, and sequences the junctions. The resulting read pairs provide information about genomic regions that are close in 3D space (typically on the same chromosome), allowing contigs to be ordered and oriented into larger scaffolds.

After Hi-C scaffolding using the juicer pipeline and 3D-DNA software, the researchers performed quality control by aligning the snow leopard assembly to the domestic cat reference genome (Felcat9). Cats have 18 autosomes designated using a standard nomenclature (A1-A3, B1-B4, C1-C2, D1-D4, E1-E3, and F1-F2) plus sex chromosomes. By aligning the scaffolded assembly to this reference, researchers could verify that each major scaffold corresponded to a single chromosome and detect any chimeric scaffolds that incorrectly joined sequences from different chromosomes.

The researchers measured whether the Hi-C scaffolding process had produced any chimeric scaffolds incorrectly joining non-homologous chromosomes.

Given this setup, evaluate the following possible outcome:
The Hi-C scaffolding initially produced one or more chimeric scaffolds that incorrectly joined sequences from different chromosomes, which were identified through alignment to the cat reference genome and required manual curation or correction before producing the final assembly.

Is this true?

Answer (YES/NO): YES